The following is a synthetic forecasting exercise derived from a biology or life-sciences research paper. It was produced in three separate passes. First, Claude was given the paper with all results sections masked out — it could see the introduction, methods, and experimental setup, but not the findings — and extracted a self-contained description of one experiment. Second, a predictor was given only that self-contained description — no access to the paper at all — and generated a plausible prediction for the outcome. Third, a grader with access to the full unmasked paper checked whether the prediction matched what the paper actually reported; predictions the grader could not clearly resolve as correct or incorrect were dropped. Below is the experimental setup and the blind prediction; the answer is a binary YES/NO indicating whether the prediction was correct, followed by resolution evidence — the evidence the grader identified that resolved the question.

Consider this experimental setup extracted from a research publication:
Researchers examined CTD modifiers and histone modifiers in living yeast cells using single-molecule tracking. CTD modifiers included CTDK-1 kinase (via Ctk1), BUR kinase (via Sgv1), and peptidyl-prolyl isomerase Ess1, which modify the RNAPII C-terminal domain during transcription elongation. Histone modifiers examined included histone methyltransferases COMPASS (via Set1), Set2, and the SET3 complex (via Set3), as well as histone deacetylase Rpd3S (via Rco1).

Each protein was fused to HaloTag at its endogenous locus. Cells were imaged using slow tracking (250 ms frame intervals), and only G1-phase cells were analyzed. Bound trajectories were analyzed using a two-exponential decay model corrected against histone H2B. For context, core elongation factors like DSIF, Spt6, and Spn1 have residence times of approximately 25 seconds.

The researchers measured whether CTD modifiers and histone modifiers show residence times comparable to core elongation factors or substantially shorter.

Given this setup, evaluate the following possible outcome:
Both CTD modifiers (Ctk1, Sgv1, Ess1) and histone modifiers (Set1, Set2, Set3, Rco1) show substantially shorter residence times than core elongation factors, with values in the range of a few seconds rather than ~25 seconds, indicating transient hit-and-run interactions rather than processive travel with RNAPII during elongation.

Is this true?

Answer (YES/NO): YES